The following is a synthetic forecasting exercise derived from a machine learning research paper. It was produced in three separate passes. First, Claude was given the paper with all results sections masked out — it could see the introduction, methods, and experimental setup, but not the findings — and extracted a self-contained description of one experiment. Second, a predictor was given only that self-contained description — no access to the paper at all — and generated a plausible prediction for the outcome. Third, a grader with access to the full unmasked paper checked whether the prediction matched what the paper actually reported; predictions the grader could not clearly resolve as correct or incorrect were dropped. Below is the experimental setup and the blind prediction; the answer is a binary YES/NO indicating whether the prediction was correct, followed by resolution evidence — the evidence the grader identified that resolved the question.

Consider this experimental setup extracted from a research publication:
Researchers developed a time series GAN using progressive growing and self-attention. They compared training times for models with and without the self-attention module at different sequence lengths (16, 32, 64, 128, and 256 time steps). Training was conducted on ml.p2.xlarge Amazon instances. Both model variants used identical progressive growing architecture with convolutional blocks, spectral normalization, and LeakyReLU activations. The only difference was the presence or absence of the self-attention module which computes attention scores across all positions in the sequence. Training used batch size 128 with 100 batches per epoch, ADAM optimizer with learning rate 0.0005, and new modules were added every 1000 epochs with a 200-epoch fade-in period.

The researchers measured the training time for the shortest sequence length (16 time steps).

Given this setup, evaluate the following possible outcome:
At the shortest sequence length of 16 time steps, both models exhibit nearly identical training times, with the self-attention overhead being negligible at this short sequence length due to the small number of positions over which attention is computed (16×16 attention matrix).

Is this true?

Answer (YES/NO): YES